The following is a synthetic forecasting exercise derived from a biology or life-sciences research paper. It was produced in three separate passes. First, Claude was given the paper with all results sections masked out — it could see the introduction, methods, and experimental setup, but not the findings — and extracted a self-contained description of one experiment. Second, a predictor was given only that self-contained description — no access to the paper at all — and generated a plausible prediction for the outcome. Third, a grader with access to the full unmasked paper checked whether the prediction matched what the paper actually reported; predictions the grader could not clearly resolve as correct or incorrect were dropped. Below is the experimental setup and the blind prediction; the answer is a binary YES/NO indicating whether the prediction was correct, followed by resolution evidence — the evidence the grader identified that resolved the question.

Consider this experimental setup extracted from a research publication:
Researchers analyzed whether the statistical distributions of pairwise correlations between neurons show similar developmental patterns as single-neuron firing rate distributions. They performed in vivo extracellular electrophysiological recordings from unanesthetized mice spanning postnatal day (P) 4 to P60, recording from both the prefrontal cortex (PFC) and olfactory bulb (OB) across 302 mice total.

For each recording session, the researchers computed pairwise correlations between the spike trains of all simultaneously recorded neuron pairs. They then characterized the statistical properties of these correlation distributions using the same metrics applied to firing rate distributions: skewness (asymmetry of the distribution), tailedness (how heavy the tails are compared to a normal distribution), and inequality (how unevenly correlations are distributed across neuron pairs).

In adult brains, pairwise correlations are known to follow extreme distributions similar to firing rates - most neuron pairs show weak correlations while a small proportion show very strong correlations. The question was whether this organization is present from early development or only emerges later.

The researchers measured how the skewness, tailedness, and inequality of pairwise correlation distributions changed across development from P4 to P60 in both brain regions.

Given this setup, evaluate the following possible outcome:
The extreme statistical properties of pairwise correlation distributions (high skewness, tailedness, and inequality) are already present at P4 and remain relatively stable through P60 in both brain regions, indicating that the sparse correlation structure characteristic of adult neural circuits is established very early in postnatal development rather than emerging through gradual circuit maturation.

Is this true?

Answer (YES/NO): YES